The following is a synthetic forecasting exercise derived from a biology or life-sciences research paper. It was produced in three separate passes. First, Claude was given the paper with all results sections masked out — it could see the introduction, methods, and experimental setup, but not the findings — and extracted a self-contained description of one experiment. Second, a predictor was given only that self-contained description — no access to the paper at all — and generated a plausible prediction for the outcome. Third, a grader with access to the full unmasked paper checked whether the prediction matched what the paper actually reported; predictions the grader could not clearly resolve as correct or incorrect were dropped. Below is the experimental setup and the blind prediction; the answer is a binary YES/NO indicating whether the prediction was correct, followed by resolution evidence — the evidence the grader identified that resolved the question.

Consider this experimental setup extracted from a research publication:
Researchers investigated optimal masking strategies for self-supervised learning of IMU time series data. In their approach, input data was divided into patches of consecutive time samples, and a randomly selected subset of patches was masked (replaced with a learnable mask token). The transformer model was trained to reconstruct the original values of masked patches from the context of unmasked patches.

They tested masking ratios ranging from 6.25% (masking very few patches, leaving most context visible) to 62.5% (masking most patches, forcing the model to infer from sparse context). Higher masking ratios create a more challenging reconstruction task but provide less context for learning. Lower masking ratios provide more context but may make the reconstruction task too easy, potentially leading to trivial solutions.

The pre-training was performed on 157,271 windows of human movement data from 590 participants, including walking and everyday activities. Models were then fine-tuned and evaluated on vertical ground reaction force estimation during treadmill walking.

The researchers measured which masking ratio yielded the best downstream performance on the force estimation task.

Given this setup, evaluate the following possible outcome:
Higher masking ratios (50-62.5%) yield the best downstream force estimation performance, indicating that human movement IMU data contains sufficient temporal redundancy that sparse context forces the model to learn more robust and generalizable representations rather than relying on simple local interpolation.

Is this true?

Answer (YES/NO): NO